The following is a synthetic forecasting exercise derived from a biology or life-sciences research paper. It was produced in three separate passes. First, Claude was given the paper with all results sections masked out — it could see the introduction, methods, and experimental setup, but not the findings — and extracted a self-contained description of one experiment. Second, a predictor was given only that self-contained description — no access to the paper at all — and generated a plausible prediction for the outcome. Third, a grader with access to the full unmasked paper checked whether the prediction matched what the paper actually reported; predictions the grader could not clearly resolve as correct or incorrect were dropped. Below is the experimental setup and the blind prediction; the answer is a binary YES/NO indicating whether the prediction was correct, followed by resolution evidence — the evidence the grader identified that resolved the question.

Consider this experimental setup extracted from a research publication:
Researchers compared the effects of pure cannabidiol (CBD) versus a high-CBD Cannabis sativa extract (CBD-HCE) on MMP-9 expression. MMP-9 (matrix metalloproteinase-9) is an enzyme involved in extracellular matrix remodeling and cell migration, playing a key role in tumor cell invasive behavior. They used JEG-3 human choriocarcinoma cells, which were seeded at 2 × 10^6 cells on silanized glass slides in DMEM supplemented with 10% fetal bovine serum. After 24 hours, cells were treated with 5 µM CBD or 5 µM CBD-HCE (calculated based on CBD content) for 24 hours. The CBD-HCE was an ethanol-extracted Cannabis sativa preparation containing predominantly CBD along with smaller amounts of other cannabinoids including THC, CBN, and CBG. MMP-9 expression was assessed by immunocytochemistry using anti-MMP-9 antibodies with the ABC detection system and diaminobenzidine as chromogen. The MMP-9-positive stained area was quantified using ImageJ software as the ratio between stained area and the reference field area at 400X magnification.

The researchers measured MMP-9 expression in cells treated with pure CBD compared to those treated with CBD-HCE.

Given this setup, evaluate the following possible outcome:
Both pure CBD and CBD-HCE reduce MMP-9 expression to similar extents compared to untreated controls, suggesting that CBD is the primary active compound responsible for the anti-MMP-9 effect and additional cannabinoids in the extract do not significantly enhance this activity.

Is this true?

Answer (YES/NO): NO